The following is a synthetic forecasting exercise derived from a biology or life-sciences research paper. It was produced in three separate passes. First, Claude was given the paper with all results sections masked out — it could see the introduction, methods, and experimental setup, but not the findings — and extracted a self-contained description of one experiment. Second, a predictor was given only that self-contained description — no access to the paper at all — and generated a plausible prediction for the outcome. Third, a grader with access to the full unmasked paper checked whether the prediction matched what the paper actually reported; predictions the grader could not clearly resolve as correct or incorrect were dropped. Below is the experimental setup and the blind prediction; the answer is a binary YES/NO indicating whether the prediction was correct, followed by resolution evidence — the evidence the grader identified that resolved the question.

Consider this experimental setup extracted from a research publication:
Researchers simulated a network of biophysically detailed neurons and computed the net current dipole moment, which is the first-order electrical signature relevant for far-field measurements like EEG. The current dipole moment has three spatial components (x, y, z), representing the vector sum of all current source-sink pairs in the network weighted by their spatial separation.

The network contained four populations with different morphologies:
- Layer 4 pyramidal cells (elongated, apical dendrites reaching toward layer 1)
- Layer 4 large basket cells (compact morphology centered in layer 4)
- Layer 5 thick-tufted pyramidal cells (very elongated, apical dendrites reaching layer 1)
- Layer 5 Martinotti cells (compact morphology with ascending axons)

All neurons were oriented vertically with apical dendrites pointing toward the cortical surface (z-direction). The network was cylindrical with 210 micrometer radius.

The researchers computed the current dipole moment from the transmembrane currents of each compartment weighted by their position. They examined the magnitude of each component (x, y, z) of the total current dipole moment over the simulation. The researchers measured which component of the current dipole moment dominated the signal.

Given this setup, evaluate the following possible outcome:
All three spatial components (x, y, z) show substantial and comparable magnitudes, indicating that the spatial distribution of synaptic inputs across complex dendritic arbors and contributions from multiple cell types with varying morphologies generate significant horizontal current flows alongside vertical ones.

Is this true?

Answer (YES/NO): NO